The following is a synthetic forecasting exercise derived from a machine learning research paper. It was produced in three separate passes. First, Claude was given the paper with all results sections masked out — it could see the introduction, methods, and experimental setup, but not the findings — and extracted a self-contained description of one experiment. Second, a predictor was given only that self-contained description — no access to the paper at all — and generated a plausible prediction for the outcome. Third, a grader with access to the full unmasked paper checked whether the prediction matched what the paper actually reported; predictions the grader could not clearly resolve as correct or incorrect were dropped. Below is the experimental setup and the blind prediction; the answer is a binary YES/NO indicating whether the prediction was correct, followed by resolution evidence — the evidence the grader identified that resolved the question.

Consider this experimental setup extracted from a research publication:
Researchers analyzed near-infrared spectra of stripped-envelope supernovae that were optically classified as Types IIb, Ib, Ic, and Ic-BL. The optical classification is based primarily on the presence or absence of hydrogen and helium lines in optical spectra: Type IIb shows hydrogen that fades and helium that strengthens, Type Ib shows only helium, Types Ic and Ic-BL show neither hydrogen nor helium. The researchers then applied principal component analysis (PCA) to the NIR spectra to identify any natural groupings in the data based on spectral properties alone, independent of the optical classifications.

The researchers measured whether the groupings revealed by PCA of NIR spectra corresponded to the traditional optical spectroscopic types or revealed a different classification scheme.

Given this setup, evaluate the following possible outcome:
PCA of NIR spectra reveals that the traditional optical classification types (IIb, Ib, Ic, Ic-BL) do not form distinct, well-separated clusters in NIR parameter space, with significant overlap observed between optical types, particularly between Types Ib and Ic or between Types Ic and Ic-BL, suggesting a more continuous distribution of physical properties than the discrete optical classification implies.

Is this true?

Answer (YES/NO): NO